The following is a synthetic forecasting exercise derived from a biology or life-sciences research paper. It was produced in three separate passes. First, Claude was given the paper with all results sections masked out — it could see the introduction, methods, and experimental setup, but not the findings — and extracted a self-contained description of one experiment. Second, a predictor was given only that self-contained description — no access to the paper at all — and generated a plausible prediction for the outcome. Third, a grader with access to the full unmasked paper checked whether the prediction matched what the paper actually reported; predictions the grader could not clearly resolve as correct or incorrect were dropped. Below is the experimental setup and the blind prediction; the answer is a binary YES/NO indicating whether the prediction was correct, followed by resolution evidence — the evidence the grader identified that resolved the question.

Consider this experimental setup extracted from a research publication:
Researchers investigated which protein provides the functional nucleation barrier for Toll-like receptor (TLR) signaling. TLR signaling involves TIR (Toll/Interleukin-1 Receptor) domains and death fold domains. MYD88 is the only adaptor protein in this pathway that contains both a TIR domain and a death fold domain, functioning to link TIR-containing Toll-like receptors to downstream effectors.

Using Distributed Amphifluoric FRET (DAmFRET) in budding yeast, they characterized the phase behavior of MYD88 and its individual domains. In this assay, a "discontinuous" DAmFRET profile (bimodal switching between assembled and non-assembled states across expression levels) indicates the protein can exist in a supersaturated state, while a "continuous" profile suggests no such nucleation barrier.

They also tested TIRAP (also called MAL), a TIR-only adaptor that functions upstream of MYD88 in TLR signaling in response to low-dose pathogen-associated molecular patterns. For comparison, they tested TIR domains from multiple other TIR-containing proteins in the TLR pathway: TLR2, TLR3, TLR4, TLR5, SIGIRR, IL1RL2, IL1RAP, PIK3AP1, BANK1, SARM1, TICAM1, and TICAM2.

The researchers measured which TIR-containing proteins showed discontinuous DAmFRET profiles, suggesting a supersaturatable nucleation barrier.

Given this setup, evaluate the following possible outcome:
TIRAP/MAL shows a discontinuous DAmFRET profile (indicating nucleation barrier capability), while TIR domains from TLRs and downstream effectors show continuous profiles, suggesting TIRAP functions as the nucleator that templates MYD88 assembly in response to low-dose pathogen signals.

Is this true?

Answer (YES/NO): YES